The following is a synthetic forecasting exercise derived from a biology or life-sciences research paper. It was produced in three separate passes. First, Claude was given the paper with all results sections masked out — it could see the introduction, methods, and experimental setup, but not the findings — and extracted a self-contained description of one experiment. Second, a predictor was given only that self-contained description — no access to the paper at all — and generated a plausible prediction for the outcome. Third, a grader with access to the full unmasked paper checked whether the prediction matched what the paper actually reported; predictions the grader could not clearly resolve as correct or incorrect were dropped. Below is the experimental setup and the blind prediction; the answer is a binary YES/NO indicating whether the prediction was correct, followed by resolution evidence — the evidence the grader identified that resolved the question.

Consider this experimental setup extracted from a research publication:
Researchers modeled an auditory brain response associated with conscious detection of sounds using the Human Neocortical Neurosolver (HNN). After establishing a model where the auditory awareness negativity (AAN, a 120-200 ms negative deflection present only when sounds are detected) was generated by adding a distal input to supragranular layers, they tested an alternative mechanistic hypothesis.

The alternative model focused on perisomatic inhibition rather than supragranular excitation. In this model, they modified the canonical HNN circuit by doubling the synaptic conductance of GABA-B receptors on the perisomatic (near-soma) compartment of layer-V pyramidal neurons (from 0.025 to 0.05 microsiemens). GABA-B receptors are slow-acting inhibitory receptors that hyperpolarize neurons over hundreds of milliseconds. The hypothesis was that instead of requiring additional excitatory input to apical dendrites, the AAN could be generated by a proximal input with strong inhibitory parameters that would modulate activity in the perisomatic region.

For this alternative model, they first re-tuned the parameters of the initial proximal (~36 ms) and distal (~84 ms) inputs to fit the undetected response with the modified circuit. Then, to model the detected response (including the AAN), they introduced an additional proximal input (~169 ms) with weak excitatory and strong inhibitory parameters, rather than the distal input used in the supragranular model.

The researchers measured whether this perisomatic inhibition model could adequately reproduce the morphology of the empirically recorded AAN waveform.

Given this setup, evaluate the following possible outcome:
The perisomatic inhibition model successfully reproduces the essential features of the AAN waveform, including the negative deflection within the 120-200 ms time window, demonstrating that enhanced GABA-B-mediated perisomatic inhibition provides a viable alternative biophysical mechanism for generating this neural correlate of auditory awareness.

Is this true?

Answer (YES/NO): NO